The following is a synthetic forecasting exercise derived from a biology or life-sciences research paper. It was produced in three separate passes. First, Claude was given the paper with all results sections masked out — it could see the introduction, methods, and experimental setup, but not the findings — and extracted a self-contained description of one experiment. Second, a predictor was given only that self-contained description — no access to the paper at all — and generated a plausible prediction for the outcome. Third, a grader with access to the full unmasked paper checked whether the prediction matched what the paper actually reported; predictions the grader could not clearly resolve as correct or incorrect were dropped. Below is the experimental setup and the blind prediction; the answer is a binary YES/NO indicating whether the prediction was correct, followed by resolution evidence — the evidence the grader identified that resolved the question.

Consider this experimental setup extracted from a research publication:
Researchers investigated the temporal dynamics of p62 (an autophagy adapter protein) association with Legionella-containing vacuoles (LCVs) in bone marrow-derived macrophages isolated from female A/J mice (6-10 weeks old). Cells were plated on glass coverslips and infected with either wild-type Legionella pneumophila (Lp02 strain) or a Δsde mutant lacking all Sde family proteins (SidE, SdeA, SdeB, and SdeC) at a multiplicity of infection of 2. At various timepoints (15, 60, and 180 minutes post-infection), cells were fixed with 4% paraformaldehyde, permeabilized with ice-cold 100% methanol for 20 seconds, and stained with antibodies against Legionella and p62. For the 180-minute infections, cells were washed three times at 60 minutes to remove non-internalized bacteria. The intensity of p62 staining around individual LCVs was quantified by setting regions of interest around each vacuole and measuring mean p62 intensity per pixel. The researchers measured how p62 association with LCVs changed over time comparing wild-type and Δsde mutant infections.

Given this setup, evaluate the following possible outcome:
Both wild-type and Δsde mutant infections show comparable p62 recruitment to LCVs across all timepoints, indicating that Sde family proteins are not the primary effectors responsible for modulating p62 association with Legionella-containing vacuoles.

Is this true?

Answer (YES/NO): NO